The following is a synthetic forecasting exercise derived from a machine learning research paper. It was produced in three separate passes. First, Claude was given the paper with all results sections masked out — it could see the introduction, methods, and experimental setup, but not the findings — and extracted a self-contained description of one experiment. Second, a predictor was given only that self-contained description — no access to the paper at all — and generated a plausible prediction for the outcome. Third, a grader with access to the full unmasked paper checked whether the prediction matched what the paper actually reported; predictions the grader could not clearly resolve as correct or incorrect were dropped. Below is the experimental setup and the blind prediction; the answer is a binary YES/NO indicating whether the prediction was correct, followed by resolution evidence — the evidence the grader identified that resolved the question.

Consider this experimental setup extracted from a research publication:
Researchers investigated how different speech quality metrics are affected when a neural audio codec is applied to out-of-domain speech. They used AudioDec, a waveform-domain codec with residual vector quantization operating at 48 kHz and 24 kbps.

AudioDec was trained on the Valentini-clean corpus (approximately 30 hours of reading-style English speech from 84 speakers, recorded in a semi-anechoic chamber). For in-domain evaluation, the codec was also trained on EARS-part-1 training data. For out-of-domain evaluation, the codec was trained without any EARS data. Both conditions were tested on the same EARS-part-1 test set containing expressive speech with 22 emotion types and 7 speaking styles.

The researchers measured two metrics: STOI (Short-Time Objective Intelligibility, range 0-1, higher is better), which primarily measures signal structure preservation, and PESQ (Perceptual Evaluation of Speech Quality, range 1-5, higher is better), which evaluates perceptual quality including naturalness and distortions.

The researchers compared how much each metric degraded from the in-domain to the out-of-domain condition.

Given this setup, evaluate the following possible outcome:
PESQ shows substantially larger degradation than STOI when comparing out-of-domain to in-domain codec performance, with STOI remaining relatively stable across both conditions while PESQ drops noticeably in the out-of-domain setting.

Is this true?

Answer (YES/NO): YES